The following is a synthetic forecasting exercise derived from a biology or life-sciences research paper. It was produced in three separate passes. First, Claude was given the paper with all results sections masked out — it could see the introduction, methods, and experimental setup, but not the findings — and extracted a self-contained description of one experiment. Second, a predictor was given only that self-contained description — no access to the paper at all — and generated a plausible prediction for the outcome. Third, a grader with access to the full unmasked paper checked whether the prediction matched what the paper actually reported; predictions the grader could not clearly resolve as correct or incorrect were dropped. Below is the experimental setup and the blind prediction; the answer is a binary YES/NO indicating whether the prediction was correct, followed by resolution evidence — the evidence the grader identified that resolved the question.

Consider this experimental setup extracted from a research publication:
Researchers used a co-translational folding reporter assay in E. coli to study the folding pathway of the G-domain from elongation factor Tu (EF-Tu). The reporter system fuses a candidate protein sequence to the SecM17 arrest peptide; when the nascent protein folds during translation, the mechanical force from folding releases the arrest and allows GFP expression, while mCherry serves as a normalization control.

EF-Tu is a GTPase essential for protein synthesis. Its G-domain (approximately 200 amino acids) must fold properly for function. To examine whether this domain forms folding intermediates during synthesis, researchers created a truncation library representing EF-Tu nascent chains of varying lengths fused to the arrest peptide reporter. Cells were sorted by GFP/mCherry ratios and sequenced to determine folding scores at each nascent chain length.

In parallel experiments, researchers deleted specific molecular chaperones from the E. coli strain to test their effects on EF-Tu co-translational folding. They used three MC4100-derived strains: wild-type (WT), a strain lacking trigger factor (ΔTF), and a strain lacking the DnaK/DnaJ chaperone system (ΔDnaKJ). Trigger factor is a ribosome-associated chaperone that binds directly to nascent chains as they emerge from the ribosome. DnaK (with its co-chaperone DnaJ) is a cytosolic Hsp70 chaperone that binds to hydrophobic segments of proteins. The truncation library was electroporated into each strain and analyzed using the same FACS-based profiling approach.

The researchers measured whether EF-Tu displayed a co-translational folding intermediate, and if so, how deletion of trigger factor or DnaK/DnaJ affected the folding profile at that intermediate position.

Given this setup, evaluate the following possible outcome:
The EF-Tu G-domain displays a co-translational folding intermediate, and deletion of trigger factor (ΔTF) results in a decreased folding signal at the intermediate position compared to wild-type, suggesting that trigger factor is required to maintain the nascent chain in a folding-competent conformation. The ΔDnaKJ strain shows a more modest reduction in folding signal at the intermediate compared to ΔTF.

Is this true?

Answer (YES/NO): NO